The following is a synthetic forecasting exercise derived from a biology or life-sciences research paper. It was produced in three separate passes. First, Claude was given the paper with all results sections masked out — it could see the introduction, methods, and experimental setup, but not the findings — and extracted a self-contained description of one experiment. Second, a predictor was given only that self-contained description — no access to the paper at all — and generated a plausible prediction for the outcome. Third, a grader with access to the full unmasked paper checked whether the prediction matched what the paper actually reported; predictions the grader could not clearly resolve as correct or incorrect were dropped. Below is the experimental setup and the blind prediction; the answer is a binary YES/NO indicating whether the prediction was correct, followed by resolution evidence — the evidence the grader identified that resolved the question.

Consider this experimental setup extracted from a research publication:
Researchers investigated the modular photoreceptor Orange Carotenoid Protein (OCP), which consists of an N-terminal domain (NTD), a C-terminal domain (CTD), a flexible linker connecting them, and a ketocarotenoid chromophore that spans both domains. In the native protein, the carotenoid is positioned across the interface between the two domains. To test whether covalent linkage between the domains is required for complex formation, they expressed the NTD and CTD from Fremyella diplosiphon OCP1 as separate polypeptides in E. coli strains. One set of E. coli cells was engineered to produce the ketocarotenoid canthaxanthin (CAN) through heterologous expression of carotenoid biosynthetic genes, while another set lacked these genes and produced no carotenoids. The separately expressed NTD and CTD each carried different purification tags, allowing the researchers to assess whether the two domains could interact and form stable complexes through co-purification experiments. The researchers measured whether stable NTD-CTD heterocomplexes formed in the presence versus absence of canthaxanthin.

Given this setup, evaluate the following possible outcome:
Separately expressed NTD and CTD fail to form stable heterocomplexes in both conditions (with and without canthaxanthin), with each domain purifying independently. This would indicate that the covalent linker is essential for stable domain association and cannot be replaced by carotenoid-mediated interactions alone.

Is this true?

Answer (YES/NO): NO